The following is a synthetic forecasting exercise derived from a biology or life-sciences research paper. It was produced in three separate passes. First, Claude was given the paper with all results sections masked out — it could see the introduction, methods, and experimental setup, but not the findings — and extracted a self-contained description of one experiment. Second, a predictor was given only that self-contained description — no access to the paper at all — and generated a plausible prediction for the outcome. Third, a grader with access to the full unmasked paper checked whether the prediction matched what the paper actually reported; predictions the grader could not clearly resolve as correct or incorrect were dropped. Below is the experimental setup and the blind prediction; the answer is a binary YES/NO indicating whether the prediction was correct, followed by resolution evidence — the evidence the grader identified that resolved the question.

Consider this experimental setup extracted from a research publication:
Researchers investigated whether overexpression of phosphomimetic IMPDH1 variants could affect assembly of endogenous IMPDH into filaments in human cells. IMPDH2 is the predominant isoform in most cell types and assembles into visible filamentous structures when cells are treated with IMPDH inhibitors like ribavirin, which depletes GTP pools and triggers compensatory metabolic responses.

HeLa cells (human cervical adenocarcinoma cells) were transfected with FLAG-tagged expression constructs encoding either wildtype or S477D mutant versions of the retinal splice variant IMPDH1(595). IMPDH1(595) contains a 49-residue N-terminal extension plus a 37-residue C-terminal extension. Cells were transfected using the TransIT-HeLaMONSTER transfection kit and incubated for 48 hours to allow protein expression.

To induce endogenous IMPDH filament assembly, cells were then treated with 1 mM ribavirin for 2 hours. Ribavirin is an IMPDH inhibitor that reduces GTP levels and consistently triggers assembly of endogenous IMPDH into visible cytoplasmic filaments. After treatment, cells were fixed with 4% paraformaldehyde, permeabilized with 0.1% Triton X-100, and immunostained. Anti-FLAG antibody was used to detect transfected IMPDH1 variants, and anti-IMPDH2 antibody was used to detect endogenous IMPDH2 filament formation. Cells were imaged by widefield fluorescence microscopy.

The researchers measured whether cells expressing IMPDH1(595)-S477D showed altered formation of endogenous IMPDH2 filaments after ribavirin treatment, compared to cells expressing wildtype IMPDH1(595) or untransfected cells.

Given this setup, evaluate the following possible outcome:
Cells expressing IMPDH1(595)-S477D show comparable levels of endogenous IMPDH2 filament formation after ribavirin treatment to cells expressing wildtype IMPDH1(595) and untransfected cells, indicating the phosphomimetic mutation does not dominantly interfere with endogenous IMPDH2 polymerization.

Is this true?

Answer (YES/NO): NO